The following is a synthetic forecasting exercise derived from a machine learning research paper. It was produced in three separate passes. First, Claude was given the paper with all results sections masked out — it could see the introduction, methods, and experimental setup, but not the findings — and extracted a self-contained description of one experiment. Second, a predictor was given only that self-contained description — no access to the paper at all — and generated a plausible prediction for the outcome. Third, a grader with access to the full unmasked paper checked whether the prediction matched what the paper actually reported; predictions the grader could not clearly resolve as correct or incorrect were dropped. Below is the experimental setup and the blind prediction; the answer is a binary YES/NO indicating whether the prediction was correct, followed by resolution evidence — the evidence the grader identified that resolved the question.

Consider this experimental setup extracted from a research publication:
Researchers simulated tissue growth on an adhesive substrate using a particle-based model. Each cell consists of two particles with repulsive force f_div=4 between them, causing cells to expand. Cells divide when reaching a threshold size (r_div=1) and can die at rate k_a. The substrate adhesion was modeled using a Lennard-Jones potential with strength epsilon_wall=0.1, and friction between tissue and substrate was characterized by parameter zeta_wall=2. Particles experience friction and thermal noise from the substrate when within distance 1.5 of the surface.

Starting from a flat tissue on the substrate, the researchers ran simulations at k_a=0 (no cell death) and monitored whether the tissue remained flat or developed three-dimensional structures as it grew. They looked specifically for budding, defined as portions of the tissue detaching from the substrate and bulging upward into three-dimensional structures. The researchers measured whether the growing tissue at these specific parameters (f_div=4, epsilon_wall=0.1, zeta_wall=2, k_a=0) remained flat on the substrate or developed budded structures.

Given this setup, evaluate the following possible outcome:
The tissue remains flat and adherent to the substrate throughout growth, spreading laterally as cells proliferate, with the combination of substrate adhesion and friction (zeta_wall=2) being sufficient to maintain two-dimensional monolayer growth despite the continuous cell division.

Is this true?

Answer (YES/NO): NO